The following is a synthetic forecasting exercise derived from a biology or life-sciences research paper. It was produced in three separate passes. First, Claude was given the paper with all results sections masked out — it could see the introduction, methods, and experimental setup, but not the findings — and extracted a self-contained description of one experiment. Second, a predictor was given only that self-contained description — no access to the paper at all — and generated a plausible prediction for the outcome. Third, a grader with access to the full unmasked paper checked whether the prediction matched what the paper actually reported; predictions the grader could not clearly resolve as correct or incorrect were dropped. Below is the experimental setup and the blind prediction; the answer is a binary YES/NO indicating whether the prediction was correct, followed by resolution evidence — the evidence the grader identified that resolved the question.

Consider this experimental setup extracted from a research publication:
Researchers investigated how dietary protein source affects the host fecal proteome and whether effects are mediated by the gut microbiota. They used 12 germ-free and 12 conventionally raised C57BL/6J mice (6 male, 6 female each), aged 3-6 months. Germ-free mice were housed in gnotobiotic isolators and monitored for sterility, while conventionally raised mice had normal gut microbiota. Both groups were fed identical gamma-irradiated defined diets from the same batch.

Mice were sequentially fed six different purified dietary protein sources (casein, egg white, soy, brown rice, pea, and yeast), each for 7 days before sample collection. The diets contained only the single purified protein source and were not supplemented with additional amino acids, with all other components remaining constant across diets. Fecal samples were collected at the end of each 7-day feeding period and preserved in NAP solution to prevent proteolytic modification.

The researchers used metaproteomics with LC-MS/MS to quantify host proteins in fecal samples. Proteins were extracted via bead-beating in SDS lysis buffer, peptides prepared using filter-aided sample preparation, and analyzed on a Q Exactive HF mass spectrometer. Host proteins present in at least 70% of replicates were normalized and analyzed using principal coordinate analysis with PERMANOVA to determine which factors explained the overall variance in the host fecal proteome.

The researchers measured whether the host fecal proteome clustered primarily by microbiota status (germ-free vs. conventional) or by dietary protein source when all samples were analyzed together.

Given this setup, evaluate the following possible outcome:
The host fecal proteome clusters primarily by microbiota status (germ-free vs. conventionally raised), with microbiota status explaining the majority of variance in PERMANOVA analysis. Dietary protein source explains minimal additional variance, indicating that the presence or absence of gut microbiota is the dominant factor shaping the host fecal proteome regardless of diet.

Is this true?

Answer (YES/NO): NO